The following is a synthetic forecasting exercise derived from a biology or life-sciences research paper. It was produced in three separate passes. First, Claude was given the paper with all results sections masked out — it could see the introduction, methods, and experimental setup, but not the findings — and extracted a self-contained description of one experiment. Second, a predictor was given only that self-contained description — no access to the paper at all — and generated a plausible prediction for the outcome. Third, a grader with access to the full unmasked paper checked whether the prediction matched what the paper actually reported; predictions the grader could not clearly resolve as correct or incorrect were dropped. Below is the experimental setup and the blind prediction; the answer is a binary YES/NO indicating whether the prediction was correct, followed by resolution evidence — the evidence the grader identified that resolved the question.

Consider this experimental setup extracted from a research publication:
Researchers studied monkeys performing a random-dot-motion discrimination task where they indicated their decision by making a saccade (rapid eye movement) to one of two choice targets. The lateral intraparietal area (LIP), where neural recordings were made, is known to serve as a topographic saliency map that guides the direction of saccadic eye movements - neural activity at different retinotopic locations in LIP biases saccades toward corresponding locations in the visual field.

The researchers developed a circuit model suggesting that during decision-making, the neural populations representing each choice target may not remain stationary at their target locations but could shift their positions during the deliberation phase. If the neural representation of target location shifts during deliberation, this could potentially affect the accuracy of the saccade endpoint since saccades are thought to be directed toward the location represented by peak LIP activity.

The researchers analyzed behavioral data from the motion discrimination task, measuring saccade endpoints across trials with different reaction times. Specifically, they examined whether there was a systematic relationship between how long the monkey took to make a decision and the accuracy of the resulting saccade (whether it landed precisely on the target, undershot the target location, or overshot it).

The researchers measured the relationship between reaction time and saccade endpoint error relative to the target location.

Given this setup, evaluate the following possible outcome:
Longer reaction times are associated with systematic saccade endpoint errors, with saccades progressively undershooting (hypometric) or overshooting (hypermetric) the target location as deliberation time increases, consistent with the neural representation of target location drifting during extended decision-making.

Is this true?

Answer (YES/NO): YES